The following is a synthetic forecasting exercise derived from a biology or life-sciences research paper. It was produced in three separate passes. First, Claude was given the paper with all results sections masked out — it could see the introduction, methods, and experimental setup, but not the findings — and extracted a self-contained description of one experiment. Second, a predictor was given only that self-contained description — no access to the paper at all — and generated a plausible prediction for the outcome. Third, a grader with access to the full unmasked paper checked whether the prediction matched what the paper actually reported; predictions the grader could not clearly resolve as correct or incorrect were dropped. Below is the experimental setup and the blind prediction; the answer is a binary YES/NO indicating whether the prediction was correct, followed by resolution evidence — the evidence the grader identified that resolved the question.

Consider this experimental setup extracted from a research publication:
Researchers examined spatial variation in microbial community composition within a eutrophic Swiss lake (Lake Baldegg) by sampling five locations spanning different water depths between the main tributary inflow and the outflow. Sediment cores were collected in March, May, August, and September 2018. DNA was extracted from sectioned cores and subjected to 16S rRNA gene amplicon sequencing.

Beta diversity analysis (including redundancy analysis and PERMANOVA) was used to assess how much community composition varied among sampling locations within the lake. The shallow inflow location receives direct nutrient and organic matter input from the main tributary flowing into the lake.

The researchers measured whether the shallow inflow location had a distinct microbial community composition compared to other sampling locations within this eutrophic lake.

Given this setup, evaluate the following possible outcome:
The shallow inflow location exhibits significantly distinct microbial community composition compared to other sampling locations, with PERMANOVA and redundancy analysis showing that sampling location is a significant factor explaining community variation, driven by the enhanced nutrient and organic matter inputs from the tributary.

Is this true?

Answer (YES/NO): YES